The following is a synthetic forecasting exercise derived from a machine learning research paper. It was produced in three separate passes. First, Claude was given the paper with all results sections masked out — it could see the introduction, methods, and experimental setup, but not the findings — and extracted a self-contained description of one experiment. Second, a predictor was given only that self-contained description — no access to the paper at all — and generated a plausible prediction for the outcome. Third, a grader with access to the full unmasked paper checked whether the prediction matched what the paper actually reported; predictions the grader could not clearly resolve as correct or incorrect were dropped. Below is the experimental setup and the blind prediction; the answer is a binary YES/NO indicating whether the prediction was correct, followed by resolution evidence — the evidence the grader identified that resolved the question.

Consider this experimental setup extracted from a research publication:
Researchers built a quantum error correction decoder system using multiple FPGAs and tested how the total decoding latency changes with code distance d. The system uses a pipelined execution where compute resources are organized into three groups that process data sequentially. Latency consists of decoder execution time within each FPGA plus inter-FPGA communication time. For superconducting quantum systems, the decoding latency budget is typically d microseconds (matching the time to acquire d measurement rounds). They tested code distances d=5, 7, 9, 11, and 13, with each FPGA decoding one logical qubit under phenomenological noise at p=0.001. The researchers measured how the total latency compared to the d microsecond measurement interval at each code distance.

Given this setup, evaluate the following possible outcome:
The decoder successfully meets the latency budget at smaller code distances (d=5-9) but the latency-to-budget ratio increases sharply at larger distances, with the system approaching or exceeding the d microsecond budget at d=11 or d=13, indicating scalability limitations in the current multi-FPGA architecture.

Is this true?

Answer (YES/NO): NO